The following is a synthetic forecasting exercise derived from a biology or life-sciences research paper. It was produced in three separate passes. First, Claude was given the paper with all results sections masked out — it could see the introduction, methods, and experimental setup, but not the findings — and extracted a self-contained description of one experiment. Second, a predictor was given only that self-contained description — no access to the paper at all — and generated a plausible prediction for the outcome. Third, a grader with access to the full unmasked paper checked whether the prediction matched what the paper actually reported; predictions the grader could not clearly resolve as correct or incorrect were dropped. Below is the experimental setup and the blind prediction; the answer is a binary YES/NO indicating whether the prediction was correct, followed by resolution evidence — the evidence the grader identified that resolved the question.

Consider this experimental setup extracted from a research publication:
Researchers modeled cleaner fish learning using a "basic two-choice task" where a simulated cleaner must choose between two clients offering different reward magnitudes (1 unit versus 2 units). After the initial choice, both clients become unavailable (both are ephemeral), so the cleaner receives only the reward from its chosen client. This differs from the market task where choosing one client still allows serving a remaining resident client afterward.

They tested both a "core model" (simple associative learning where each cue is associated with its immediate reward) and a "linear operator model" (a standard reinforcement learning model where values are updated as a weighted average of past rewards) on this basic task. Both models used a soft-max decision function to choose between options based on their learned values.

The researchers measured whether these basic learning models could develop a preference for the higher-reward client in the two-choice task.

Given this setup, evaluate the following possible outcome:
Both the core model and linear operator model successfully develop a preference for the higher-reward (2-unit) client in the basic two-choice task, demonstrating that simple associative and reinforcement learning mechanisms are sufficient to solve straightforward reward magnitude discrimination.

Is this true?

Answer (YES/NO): YES